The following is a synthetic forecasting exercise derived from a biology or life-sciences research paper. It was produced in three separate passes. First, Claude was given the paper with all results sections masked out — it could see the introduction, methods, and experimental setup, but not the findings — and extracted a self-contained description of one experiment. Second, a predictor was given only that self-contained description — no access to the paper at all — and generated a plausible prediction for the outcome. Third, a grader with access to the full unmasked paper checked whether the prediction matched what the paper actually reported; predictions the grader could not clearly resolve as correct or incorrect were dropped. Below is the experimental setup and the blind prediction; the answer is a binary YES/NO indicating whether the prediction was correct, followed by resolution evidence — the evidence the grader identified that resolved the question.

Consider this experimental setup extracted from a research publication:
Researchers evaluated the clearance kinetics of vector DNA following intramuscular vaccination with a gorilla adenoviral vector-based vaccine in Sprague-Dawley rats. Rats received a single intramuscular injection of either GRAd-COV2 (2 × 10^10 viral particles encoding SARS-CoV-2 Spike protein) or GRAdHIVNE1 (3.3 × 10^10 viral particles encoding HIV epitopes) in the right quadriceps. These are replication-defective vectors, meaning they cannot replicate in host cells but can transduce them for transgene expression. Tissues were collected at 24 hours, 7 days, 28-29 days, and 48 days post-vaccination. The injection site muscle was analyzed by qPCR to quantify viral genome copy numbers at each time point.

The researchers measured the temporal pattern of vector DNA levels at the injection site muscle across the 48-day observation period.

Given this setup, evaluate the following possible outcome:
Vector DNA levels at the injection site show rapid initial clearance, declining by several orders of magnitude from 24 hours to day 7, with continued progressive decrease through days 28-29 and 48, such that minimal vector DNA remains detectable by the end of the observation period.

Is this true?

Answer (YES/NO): NO